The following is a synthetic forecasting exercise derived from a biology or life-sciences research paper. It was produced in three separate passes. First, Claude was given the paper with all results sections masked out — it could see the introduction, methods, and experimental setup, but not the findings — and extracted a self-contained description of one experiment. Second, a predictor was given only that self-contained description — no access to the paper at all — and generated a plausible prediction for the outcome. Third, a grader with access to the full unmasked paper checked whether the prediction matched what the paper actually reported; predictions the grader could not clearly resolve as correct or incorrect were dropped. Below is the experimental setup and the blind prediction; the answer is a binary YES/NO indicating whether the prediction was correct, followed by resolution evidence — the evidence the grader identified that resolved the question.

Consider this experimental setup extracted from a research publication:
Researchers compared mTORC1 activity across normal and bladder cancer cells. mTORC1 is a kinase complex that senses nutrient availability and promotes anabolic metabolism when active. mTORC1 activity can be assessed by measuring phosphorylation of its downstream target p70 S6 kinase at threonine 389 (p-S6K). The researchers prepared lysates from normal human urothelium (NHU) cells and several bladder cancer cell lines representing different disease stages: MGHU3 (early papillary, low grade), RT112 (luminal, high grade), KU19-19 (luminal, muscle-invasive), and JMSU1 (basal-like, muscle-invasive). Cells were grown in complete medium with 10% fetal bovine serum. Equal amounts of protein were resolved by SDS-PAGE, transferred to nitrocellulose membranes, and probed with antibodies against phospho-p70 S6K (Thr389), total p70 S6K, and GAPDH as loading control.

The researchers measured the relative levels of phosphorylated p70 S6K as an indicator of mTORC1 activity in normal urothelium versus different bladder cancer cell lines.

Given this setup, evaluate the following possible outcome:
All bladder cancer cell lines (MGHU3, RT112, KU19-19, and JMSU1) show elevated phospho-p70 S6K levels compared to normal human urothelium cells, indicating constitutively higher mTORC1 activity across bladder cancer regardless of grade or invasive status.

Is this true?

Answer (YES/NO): NO